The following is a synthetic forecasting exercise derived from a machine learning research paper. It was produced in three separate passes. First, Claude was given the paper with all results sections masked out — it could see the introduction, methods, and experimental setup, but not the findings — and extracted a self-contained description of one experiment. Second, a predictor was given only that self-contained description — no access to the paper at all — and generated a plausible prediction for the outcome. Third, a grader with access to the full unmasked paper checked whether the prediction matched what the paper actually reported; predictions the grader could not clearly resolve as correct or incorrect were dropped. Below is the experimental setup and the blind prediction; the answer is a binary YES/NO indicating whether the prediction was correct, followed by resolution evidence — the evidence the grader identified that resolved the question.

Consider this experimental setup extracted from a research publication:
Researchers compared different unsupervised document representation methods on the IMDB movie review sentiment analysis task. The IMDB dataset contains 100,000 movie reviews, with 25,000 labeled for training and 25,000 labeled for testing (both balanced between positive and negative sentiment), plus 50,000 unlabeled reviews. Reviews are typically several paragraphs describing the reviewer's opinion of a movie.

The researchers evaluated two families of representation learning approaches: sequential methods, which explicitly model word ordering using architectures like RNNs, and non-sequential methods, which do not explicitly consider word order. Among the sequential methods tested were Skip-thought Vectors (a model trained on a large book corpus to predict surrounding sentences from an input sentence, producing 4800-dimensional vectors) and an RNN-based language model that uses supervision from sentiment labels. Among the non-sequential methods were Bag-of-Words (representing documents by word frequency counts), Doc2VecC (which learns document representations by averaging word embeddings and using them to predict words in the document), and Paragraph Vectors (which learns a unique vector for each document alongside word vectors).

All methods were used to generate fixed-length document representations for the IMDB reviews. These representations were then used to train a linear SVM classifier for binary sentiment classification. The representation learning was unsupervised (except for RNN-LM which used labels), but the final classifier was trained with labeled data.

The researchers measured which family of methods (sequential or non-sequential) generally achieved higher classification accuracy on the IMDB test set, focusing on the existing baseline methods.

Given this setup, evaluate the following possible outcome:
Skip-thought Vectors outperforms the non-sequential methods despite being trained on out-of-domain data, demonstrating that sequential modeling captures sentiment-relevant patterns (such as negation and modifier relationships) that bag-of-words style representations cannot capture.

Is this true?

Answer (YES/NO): NO